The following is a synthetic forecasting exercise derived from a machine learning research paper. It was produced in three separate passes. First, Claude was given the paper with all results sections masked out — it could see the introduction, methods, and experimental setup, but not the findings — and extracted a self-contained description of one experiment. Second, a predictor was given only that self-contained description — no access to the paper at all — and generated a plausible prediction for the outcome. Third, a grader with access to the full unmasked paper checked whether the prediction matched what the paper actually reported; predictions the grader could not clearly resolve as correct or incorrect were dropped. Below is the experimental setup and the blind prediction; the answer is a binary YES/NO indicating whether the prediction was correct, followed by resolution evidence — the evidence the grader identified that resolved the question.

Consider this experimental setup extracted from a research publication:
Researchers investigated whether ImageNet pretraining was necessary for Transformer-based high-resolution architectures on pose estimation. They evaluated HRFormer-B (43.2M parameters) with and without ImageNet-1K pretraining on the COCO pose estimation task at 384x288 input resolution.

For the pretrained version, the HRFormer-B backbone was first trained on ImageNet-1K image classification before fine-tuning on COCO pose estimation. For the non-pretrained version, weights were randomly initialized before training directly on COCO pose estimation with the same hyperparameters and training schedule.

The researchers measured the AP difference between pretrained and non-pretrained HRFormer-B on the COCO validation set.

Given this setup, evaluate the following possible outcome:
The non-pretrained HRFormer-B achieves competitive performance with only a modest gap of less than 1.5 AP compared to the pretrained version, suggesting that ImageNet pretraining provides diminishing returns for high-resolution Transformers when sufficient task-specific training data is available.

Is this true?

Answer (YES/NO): YES